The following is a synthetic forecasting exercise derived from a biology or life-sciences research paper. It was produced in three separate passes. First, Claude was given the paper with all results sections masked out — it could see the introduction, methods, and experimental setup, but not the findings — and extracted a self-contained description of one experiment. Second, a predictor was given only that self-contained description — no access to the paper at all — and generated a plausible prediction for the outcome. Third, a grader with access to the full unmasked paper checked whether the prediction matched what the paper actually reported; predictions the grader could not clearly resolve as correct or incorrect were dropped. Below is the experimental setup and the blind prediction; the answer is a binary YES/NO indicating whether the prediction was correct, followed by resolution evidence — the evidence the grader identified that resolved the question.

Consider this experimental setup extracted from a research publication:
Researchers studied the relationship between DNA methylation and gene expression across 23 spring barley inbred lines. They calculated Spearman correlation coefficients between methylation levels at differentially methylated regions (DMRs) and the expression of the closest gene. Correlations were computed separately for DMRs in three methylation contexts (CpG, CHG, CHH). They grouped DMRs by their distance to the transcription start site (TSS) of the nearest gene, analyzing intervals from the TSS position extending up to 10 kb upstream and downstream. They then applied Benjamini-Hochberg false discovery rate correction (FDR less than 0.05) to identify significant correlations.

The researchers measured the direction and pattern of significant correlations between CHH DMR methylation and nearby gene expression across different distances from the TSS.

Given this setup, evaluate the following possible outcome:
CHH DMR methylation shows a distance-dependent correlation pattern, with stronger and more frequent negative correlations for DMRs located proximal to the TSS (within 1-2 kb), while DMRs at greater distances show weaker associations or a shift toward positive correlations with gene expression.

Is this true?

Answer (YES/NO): NO